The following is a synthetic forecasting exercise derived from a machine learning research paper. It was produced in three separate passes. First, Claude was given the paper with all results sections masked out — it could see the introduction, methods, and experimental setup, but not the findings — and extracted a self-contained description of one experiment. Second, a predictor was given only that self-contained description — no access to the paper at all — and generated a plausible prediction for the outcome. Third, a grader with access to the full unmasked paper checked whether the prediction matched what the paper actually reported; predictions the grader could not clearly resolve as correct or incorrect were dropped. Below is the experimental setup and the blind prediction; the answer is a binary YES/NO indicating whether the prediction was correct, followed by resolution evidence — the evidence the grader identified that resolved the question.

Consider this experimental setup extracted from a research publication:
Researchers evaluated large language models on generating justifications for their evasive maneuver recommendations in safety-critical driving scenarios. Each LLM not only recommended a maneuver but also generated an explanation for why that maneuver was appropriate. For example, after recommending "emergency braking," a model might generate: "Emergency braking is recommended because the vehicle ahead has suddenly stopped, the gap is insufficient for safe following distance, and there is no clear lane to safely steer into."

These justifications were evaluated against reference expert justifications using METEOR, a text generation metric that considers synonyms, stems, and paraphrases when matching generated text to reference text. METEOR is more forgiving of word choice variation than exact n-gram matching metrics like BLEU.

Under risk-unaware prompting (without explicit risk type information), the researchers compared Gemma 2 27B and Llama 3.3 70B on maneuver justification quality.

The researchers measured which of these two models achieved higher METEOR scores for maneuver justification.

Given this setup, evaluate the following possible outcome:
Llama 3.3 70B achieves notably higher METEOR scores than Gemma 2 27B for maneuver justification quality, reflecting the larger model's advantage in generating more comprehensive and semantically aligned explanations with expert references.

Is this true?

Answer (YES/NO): NO